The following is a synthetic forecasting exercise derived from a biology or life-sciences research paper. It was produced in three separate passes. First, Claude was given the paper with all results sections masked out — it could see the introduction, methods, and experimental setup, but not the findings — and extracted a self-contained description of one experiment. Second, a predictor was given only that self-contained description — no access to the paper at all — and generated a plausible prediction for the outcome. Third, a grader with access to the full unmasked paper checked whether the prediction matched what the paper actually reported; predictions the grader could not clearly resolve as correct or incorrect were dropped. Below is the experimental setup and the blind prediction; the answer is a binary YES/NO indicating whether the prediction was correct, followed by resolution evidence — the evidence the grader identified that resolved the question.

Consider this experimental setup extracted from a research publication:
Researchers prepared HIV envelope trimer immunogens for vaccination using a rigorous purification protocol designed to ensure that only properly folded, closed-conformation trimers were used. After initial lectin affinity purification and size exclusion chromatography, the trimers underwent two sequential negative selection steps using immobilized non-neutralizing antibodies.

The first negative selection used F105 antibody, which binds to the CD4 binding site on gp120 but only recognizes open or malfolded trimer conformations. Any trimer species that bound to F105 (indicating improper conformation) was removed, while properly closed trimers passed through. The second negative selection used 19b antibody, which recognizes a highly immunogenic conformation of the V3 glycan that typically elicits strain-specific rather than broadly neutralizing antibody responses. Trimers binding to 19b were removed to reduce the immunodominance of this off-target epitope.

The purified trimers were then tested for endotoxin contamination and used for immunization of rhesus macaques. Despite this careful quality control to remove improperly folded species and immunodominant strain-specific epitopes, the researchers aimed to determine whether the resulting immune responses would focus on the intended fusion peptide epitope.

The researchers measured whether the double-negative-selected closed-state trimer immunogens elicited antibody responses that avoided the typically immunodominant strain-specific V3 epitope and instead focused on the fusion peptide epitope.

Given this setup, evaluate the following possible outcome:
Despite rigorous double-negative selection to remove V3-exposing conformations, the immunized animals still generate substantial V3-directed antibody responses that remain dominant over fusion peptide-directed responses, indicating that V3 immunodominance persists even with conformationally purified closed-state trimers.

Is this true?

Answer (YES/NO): YES